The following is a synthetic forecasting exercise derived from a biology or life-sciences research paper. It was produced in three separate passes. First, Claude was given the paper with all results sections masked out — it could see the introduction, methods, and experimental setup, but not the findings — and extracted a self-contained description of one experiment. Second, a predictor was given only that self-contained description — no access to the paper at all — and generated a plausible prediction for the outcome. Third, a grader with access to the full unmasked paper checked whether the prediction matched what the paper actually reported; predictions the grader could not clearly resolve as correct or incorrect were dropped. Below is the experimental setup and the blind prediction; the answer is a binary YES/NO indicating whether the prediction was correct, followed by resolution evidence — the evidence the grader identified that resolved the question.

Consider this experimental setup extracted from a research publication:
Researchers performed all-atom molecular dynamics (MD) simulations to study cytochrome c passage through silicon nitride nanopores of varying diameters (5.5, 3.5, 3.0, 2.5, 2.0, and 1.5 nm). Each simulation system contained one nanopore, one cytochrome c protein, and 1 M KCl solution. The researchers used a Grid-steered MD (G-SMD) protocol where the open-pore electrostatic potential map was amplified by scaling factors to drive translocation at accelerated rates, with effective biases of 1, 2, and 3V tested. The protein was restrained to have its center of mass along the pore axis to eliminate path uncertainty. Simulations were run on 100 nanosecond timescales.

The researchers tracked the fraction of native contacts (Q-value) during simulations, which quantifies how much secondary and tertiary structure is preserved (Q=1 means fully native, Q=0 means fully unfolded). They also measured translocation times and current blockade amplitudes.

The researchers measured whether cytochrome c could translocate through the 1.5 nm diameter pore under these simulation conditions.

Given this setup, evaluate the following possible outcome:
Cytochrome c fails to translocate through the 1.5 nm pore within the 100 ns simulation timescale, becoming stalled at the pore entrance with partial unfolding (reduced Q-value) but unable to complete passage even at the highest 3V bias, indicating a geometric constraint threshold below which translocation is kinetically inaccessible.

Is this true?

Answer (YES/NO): YES